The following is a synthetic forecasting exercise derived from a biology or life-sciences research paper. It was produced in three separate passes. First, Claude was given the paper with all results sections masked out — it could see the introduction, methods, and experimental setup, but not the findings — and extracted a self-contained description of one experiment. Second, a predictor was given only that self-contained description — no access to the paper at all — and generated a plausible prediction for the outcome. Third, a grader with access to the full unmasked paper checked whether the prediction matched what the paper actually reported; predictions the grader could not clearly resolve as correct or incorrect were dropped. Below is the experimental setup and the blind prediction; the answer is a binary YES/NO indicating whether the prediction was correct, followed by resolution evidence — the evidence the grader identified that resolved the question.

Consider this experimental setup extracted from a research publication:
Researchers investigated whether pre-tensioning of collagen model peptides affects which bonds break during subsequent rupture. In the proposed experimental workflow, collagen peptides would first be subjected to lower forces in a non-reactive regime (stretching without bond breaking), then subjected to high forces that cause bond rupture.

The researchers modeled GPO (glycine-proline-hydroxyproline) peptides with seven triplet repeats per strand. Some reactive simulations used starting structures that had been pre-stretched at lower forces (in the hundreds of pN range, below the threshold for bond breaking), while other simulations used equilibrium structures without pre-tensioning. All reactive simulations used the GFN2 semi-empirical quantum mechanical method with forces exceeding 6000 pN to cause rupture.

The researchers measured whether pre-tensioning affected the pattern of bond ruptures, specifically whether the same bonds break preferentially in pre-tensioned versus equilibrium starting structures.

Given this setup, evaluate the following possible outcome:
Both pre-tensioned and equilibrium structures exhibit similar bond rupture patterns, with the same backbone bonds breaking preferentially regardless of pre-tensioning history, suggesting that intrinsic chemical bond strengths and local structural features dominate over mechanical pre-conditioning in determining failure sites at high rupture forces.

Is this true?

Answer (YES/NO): YES